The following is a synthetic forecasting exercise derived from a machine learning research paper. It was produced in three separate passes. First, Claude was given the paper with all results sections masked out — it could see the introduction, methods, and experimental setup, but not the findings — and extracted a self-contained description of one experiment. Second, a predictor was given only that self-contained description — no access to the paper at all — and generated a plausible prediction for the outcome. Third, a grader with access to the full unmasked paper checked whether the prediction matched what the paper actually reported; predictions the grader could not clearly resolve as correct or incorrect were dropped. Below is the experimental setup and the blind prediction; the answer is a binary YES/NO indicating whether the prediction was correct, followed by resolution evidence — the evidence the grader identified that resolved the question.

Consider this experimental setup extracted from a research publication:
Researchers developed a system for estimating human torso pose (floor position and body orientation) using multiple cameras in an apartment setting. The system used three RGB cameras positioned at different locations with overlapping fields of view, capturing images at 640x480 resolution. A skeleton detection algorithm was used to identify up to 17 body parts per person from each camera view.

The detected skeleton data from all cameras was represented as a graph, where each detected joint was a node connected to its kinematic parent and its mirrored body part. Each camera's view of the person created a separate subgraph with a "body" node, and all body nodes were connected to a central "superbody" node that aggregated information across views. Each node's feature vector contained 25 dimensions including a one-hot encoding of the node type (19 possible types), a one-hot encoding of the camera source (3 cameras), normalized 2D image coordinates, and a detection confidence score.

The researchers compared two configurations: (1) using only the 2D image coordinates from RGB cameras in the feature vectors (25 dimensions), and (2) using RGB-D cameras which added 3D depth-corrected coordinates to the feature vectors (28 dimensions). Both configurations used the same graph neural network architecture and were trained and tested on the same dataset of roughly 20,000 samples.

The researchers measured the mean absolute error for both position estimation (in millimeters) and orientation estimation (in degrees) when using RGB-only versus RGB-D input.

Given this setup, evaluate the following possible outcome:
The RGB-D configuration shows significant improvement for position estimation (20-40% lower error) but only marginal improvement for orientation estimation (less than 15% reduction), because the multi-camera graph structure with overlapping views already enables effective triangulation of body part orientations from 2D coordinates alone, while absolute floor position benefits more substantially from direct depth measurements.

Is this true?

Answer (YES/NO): NO